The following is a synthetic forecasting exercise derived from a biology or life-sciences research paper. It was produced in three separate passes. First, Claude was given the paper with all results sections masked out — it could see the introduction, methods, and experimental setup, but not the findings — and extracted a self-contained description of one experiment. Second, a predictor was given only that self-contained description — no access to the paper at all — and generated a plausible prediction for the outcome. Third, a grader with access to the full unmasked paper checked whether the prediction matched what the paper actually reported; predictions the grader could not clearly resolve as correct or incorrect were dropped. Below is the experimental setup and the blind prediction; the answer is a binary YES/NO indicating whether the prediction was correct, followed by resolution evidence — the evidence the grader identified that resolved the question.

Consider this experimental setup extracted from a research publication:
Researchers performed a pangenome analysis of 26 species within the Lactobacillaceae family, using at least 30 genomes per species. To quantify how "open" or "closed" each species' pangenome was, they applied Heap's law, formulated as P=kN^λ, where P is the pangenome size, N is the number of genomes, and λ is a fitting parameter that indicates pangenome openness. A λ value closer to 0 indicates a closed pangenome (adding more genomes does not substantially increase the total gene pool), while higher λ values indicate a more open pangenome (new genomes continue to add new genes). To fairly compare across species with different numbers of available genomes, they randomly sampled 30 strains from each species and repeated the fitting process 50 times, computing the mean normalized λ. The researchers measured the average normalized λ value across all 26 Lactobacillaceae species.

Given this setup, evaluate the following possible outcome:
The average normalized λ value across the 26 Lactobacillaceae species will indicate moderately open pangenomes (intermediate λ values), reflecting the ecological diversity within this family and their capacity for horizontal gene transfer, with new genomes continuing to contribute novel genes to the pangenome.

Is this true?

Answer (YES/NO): YES